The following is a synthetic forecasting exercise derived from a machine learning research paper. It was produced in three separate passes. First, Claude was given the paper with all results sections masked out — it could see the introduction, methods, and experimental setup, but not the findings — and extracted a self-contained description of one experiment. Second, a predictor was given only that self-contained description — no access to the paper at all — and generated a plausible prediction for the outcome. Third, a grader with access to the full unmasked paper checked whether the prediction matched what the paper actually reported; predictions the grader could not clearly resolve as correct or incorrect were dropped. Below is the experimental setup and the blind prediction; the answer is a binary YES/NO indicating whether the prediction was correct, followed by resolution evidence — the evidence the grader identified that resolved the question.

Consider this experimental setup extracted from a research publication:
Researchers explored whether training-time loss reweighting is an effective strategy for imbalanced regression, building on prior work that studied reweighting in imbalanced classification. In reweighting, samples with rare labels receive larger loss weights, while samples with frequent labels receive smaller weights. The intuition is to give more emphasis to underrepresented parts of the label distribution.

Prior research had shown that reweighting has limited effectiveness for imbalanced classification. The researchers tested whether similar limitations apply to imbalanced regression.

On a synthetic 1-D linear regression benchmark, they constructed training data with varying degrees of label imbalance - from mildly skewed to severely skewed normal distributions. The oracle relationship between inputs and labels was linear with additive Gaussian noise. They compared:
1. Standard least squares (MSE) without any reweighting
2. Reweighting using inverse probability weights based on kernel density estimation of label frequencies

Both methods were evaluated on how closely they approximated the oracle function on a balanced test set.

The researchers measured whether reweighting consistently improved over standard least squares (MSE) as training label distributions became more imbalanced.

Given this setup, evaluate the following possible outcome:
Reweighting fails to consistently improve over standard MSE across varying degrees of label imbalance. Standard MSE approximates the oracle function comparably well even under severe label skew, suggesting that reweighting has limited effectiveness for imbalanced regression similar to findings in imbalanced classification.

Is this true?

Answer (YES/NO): NO